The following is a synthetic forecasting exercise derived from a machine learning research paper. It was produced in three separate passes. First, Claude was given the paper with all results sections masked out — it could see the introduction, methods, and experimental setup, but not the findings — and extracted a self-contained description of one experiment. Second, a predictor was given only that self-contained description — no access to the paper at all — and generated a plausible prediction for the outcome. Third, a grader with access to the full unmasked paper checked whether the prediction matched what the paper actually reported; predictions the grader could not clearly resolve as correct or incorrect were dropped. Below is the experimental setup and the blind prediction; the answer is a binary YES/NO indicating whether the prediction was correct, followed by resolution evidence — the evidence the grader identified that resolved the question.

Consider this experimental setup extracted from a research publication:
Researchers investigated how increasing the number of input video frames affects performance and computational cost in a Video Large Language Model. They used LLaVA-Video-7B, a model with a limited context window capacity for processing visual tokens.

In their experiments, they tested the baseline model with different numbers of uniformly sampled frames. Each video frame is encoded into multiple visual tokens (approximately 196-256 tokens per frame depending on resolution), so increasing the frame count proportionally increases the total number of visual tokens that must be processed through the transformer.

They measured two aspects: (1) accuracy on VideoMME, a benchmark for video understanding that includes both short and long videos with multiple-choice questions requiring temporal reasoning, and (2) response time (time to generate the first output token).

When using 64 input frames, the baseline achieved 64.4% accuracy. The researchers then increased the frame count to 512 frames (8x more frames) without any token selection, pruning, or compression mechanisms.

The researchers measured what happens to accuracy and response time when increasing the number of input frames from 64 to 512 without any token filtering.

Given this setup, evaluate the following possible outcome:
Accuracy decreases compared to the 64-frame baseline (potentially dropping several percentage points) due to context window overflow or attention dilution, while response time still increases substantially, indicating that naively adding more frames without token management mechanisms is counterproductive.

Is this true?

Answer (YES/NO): YES